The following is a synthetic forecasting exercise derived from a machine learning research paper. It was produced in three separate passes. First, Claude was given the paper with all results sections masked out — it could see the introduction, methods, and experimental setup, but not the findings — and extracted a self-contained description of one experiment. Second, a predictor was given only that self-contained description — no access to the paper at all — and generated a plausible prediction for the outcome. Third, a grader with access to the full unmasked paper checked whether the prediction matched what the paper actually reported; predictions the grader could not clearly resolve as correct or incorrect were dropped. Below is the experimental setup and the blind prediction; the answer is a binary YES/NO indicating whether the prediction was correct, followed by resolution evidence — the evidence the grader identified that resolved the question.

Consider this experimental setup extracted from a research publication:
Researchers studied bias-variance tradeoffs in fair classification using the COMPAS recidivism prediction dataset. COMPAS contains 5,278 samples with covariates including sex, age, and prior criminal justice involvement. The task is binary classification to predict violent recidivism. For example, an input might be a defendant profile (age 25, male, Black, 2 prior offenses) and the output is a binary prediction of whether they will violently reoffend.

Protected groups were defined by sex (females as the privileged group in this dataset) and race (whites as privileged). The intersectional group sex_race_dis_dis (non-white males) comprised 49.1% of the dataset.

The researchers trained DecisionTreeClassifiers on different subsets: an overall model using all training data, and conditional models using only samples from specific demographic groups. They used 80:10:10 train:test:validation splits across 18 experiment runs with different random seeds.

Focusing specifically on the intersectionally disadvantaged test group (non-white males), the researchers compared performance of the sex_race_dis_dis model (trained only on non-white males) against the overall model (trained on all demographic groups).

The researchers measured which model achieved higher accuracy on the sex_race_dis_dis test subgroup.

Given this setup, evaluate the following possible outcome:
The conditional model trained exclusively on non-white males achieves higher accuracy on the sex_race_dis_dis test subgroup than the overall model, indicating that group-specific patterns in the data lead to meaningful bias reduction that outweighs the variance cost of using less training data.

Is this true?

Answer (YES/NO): YES